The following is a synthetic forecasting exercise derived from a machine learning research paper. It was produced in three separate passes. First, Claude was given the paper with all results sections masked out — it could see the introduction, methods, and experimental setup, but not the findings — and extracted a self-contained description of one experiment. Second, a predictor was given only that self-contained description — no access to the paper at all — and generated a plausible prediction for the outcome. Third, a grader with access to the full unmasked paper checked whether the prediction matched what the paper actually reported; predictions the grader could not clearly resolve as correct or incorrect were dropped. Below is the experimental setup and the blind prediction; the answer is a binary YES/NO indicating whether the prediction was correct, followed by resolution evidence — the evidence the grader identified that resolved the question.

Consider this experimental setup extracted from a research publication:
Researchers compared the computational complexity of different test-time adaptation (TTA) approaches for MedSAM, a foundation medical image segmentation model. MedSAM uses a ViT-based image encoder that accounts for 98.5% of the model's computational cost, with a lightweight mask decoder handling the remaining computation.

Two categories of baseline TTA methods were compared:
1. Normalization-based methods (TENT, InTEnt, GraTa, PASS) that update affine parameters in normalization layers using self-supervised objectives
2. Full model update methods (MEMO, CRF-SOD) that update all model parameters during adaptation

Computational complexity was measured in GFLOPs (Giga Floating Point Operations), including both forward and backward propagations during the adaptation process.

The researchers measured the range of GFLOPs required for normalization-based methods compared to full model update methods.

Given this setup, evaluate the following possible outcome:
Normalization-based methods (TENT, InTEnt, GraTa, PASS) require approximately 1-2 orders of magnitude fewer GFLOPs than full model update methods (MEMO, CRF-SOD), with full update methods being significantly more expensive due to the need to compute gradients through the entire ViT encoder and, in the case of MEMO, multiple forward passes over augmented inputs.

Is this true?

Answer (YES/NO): NO